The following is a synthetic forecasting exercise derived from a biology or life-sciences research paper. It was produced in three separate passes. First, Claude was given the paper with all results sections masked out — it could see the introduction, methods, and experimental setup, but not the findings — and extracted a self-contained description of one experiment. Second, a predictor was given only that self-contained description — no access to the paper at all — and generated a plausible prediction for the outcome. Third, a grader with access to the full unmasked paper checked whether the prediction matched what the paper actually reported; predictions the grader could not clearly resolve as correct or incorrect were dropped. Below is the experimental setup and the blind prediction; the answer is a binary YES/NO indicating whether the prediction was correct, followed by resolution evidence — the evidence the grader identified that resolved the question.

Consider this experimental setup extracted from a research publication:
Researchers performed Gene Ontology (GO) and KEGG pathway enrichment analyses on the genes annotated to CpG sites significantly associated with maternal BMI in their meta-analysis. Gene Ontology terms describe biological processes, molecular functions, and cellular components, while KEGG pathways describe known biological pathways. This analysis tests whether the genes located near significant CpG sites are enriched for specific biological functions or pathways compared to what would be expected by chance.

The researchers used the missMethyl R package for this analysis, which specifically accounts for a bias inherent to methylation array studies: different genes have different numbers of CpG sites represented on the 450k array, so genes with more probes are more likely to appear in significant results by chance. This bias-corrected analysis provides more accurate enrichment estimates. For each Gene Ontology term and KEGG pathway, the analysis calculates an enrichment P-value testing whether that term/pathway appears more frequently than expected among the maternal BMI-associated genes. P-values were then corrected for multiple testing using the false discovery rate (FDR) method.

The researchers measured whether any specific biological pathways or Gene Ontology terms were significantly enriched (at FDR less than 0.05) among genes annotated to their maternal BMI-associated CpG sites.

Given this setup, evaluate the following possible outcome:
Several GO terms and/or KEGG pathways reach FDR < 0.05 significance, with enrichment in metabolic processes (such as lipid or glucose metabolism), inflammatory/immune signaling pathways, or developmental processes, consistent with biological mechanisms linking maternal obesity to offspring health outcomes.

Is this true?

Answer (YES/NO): NO